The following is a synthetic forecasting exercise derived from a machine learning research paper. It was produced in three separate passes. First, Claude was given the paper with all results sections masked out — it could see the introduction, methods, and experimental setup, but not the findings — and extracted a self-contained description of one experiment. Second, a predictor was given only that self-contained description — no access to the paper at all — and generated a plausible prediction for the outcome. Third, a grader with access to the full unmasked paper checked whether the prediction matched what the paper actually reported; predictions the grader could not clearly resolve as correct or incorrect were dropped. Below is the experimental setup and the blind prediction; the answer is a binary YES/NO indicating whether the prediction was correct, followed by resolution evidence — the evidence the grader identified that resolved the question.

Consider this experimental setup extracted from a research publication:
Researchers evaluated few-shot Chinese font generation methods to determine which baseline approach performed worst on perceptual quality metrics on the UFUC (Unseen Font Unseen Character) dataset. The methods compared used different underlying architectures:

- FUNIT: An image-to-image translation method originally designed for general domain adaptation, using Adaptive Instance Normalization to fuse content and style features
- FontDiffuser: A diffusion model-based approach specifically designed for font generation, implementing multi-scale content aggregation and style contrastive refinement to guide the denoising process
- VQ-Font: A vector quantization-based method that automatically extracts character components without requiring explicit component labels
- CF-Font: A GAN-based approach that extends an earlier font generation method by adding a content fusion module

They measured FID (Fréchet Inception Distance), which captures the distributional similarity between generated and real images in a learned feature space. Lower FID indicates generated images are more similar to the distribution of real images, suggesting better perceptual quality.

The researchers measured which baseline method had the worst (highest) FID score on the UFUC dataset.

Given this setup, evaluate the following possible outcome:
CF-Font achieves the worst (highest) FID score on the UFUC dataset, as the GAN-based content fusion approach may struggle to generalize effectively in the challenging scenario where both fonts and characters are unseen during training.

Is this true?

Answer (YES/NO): NO